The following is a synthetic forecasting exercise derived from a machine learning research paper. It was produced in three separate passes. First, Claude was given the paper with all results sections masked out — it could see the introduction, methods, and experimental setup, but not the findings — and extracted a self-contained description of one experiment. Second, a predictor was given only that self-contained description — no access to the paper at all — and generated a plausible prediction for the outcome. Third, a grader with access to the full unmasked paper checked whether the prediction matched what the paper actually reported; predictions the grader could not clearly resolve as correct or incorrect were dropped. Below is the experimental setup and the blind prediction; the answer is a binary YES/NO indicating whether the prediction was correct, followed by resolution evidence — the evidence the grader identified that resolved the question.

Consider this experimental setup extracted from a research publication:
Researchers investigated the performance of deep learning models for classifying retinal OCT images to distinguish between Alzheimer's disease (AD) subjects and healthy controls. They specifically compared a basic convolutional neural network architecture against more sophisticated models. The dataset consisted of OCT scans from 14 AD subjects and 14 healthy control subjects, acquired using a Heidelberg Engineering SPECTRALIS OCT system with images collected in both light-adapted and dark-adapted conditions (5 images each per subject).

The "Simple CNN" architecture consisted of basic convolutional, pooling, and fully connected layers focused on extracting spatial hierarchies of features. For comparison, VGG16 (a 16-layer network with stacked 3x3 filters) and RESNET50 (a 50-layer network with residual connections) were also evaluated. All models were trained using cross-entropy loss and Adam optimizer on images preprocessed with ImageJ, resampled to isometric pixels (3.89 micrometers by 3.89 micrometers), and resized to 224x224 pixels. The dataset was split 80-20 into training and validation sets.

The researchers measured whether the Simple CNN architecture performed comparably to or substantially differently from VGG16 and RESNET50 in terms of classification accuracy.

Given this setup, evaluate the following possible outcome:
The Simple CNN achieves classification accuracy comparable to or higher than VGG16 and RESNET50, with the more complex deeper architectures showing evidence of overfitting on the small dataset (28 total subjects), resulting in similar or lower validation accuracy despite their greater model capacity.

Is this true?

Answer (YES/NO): NO